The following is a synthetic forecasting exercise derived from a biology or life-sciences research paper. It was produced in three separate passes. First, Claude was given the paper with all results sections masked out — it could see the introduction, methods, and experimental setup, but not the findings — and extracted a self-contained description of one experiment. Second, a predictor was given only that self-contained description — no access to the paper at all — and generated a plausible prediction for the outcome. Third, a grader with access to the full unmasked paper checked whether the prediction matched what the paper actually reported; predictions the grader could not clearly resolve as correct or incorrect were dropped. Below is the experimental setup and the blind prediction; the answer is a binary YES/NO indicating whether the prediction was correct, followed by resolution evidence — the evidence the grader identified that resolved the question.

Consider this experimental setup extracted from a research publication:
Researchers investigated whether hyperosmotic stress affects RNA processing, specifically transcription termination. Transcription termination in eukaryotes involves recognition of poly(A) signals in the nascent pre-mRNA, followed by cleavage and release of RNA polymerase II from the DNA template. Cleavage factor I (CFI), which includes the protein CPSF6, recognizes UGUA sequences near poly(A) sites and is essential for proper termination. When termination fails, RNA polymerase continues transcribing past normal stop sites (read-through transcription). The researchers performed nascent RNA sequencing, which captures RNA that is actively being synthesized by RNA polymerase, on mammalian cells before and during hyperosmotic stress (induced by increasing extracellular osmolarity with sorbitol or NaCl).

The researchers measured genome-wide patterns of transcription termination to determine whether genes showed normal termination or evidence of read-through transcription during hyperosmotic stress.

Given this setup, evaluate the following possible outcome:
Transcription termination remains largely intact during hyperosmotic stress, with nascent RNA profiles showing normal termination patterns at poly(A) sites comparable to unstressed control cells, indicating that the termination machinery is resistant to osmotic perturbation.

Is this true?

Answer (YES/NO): NO